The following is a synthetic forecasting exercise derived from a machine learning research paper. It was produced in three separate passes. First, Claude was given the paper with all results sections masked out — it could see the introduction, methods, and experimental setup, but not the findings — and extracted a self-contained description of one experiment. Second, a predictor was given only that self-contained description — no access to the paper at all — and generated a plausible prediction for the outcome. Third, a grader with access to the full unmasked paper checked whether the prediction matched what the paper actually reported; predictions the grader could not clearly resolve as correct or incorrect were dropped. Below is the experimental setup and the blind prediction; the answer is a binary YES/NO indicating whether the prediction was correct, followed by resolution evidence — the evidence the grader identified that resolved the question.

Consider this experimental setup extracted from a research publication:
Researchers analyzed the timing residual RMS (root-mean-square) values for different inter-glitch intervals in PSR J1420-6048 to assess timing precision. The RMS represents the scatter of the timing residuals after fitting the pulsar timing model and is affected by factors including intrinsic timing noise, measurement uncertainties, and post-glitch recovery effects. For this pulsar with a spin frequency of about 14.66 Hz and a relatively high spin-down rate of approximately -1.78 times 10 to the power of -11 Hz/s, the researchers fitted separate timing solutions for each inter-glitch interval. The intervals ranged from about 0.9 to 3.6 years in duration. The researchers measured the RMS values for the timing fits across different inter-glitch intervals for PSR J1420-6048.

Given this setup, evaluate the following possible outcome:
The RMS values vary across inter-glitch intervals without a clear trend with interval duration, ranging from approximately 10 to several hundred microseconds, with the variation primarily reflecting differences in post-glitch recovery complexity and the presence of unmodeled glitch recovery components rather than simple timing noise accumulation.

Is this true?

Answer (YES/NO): NO